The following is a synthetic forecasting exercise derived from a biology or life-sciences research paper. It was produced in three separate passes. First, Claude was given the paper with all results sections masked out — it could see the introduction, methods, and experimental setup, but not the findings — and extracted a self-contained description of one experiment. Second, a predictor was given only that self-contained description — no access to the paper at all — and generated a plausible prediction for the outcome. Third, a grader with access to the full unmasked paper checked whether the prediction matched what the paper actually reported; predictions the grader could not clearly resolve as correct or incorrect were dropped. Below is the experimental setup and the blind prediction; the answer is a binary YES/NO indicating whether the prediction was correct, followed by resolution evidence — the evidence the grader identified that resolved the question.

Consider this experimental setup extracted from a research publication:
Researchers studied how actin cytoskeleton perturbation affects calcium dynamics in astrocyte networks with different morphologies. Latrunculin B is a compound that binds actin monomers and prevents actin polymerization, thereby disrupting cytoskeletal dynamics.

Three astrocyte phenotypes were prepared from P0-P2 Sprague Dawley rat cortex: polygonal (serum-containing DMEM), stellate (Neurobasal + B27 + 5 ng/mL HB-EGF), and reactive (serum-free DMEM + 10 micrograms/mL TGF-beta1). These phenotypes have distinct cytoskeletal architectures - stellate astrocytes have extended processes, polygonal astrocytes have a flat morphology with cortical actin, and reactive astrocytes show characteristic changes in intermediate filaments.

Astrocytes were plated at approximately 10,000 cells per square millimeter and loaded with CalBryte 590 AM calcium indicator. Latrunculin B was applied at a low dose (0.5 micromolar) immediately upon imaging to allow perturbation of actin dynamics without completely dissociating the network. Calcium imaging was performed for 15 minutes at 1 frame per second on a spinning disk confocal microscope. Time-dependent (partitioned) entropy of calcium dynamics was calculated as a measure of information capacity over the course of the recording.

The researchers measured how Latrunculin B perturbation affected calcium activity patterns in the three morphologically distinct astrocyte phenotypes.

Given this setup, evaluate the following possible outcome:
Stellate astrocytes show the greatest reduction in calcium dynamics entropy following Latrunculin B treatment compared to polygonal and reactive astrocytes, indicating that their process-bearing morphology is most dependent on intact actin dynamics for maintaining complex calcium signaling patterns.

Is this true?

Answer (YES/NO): NO